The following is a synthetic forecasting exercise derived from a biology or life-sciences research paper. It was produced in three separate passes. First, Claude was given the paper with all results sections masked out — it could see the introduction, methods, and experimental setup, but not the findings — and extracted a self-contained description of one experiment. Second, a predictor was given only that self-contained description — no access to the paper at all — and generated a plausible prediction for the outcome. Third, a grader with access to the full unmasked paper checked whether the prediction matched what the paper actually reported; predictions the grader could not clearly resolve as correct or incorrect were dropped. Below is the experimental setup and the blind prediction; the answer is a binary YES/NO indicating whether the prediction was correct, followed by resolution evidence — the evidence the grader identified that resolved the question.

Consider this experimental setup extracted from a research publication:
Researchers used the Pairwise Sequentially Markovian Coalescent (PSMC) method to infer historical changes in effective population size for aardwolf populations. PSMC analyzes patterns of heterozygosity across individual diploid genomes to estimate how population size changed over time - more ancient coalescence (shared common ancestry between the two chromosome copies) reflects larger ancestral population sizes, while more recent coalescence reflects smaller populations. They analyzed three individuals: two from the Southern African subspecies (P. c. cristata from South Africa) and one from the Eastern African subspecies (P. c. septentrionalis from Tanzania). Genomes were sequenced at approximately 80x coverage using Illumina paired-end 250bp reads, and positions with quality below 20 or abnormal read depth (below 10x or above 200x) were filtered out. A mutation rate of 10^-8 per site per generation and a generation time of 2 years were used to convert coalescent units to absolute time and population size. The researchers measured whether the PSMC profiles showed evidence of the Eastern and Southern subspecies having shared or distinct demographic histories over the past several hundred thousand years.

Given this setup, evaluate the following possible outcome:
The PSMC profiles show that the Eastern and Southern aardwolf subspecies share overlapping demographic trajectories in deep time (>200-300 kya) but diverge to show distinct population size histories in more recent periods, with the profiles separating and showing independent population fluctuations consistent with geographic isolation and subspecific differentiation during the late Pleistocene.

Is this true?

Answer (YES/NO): NO